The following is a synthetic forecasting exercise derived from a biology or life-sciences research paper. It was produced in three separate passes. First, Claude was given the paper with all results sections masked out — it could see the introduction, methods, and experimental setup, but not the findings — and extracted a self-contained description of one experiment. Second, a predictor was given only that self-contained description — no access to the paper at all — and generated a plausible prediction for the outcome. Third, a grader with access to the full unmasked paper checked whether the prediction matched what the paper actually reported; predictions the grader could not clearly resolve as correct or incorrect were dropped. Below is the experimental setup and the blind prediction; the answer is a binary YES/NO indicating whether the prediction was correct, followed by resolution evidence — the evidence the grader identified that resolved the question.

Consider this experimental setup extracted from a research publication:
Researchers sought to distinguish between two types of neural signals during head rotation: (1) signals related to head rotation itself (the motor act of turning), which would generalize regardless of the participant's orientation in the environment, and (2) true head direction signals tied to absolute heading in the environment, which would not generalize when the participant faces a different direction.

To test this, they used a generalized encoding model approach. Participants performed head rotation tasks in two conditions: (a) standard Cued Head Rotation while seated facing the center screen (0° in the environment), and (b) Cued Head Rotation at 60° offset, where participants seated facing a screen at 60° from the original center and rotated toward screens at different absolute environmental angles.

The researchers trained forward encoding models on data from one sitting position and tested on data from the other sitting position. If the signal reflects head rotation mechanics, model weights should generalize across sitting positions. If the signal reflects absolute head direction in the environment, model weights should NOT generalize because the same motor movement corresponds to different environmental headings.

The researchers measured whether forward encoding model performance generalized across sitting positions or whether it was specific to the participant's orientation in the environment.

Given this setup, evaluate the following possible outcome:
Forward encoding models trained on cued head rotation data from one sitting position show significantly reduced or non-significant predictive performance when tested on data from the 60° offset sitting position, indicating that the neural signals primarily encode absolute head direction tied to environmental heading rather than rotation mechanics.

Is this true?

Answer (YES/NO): NO